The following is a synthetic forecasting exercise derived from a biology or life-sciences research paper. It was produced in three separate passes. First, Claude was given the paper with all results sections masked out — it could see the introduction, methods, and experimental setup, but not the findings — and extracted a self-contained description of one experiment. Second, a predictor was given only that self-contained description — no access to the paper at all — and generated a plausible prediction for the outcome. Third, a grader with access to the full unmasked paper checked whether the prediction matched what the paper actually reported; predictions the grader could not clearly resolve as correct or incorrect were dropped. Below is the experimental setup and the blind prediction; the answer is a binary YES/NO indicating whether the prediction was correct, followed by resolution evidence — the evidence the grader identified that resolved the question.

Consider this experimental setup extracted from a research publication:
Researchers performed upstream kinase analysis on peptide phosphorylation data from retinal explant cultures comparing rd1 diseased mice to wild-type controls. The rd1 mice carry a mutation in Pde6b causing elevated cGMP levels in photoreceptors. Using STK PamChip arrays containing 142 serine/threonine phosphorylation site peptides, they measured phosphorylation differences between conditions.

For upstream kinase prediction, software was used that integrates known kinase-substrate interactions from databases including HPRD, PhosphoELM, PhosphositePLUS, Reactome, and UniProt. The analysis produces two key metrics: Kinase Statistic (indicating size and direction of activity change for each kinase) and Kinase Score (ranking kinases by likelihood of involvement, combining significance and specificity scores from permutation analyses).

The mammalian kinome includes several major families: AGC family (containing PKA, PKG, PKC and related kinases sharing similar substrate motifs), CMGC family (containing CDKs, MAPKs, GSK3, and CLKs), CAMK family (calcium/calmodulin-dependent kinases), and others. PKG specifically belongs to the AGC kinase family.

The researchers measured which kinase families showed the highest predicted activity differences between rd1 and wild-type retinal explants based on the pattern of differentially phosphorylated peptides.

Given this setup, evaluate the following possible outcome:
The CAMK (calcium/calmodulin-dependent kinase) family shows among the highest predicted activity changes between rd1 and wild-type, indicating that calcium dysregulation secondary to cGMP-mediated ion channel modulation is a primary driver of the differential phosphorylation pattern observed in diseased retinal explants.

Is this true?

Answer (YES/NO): NO